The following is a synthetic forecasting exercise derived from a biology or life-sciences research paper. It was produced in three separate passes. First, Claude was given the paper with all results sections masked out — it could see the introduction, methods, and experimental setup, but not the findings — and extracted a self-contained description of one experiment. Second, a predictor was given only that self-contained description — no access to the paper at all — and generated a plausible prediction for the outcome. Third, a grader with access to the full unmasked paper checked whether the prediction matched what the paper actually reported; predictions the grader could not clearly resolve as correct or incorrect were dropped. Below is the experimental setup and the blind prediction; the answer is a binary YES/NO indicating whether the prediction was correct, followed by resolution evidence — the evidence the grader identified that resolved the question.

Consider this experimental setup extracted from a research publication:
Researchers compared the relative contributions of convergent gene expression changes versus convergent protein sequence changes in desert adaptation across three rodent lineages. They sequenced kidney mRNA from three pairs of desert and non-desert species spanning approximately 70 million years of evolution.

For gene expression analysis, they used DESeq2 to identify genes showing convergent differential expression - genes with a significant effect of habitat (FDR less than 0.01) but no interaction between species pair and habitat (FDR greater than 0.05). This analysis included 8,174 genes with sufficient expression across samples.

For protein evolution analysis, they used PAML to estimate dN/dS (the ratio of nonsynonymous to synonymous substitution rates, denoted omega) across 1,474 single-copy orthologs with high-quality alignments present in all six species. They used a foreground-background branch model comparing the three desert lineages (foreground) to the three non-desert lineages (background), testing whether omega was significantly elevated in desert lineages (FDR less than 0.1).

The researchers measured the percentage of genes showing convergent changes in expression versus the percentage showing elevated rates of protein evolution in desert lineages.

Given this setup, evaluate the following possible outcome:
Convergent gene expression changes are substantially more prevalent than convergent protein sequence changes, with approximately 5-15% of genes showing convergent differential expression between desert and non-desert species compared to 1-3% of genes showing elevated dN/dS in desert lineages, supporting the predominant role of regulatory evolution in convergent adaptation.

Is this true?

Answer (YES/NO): YES